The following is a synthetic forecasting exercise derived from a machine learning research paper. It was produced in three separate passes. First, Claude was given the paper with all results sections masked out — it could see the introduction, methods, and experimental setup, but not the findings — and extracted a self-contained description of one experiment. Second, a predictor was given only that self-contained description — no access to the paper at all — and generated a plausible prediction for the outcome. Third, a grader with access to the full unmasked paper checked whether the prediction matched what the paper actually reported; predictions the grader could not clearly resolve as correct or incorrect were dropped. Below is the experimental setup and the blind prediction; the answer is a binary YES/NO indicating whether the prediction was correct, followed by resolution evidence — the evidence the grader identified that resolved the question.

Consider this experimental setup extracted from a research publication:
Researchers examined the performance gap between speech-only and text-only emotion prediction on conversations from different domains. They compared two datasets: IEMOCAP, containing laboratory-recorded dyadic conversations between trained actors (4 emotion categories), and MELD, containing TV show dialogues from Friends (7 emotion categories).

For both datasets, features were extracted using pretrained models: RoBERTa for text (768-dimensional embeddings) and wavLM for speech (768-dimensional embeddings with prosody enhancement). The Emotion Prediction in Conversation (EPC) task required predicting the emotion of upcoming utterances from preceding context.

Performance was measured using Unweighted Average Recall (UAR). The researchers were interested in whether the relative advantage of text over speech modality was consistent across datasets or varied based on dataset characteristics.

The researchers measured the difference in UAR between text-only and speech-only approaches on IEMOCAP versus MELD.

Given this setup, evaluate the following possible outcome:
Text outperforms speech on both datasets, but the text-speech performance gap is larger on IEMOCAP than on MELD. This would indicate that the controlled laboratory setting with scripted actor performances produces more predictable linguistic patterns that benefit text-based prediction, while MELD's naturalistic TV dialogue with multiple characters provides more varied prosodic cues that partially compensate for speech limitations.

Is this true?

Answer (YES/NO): NO